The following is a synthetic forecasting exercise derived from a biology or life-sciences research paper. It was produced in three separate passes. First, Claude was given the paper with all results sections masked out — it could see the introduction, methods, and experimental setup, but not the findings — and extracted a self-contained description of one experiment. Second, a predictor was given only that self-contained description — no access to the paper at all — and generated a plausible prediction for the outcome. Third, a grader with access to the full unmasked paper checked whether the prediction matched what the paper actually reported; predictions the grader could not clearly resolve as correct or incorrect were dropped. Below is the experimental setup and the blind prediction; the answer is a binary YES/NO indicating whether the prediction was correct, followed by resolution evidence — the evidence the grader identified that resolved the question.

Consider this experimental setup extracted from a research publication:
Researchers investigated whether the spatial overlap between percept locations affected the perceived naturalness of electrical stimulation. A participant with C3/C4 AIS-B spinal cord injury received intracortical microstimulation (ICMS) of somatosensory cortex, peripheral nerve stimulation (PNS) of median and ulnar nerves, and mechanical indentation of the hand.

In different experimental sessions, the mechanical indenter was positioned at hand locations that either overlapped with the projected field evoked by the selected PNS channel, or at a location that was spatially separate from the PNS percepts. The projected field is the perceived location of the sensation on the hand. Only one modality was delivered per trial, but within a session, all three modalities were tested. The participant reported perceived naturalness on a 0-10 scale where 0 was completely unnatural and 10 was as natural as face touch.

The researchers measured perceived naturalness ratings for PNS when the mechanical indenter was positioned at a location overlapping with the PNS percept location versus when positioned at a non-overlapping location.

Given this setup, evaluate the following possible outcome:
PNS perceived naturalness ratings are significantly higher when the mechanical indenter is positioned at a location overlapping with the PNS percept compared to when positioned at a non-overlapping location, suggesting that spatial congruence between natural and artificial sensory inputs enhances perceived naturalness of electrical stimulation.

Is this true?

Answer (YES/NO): NO